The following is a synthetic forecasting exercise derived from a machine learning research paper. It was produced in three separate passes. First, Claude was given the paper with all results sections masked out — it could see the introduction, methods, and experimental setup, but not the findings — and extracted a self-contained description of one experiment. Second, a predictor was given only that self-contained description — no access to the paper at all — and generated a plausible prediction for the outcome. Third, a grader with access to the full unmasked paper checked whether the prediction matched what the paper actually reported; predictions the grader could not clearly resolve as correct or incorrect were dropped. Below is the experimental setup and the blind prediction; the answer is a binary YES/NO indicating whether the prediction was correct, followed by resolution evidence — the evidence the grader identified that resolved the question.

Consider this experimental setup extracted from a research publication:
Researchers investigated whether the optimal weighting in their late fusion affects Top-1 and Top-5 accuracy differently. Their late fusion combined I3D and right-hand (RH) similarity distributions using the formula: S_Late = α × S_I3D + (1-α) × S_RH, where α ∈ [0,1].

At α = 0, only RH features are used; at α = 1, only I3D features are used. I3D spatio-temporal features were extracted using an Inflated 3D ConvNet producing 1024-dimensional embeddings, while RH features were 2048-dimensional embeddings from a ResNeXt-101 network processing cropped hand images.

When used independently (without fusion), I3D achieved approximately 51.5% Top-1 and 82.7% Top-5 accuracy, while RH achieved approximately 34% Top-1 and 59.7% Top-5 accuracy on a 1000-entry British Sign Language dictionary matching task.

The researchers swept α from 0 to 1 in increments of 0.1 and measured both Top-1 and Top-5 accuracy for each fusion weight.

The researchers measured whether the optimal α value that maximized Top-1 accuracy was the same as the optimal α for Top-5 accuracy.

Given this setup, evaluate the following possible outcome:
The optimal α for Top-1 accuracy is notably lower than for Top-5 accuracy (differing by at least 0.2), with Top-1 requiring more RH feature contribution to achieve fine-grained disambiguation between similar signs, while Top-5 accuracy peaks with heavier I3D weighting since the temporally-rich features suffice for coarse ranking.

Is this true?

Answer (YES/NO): YES